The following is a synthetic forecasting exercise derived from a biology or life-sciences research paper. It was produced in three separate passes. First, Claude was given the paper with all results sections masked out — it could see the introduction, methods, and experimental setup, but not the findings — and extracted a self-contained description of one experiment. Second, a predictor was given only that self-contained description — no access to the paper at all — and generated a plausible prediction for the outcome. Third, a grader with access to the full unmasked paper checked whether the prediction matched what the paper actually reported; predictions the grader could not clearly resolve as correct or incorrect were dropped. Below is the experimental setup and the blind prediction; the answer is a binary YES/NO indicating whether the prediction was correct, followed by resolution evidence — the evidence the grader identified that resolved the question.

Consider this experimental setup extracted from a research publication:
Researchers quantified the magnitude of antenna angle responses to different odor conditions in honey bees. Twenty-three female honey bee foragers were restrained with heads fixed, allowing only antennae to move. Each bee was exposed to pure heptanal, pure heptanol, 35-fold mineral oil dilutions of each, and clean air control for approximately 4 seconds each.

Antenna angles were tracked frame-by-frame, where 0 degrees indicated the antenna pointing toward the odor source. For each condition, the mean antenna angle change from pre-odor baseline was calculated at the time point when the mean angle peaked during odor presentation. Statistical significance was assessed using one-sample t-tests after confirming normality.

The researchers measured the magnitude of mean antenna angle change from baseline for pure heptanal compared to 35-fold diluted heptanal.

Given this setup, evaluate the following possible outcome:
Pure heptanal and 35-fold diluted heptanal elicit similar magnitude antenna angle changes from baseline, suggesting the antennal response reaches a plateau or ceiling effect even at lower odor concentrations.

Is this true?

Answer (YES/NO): NO